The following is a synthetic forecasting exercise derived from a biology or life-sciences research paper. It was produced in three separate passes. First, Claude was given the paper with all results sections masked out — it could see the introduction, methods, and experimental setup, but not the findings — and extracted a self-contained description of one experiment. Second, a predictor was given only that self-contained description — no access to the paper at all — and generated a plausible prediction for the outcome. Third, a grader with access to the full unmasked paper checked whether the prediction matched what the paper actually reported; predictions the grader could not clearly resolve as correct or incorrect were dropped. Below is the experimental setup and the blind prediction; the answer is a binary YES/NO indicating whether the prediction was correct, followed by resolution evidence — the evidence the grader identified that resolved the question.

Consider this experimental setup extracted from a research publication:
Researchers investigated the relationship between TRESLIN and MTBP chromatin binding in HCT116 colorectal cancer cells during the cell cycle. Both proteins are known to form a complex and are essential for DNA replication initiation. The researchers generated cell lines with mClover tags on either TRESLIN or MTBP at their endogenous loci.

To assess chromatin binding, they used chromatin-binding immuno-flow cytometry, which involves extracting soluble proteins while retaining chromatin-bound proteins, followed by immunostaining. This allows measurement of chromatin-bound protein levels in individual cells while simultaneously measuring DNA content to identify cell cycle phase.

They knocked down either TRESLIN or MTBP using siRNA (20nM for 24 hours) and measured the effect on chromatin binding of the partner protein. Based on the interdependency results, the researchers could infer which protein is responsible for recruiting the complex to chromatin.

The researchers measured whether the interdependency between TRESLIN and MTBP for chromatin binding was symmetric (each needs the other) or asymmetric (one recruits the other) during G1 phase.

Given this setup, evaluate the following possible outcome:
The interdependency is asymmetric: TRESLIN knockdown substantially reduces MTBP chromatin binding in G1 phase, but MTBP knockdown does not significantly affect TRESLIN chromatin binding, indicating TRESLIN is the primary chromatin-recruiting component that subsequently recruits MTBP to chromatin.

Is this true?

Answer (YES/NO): NO